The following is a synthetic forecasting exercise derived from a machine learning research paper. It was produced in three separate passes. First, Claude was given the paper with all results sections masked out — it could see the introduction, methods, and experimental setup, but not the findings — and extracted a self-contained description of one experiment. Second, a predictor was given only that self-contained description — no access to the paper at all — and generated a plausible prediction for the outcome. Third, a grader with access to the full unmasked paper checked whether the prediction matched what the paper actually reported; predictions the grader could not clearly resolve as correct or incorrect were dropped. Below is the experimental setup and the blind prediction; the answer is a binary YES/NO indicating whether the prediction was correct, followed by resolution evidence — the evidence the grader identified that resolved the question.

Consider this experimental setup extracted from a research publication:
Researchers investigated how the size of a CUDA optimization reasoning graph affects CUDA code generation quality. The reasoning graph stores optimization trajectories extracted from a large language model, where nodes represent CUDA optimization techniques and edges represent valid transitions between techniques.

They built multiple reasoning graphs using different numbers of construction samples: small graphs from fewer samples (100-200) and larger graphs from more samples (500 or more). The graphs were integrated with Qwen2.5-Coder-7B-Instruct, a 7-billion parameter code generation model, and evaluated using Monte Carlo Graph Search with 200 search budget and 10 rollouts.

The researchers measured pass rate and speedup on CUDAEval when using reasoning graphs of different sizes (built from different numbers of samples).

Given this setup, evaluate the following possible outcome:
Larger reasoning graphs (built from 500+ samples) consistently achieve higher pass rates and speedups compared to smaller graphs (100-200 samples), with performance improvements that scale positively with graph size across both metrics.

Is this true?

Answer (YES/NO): NO